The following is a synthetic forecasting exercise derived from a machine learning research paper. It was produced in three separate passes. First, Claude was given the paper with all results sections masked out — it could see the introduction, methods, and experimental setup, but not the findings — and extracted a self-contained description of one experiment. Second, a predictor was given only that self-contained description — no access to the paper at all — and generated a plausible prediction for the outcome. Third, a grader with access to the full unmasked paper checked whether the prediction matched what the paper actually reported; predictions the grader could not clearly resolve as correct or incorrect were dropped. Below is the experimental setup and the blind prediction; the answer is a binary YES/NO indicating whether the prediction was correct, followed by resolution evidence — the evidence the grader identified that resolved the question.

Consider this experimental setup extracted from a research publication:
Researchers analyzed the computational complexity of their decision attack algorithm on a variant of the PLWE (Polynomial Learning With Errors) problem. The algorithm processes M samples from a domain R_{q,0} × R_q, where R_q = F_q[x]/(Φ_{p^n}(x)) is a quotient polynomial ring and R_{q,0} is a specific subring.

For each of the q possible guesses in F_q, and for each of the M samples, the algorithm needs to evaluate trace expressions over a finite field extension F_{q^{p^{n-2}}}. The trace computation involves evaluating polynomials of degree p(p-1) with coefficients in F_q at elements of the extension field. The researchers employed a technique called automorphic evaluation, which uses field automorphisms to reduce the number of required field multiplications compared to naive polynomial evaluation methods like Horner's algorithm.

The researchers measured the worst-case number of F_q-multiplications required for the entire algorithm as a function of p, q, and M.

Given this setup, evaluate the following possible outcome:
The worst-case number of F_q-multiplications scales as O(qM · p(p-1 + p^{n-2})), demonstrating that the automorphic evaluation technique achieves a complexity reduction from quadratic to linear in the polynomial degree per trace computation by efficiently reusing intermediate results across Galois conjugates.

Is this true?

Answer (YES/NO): NO